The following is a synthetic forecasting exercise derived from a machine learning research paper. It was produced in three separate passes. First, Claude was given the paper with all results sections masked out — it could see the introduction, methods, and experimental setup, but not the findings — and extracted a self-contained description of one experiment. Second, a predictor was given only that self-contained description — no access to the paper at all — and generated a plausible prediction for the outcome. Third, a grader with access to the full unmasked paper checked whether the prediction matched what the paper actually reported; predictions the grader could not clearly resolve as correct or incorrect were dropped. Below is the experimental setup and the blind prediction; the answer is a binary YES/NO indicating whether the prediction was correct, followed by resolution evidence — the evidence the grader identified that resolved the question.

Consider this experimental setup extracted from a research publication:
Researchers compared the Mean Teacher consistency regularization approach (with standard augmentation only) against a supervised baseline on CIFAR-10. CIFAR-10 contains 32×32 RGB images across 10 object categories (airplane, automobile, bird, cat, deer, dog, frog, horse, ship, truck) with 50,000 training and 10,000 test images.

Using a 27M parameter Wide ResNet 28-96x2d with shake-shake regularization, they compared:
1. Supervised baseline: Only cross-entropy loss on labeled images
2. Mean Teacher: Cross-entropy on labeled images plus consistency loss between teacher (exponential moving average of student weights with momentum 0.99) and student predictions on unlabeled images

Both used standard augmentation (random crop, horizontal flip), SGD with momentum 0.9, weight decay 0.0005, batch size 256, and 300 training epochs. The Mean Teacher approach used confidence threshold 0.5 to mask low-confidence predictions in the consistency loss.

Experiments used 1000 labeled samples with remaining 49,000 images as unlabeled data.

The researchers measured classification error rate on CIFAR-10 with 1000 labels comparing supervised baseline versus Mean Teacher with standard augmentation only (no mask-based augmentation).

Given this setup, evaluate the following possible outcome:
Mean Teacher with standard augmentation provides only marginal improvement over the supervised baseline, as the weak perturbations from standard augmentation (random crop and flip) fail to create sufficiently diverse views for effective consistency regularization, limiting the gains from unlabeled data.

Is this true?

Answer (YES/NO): NO